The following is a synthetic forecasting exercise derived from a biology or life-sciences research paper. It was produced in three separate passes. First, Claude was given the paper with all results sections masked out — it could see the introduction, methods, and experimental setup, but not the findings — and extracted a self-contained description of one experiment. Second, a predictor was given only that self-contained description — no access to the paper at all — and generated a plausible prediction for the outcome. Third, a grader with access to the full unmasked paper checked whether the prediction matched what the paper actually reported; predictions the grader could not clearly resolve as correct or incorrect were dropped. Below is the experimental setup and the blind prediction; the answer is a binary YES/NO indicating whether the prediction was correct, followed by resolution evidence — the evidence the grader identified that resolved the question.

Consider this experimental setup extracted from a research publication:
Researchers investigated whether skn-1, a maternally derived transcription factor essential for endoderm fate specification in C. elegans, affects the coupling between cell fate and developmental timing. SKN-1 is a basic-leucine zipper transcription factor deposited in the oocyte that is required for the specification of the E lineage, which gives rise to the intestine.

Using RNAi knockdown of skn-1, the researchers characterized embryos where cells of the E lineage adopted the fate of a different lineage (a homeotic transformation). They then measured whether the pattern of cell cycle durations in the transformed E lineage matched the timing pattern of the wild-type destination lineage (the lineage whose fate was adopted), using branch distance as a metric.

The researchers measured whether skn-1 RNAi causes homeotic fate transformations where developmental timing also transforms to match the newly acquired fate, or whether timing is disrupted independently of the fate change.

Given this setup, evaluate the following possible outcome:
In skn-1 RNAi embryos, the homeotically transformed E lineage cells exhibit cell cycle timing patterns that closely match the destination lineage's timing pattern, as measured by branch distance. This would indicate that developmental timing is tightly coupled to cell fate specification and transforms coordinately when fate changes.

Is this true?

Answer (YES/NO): YES